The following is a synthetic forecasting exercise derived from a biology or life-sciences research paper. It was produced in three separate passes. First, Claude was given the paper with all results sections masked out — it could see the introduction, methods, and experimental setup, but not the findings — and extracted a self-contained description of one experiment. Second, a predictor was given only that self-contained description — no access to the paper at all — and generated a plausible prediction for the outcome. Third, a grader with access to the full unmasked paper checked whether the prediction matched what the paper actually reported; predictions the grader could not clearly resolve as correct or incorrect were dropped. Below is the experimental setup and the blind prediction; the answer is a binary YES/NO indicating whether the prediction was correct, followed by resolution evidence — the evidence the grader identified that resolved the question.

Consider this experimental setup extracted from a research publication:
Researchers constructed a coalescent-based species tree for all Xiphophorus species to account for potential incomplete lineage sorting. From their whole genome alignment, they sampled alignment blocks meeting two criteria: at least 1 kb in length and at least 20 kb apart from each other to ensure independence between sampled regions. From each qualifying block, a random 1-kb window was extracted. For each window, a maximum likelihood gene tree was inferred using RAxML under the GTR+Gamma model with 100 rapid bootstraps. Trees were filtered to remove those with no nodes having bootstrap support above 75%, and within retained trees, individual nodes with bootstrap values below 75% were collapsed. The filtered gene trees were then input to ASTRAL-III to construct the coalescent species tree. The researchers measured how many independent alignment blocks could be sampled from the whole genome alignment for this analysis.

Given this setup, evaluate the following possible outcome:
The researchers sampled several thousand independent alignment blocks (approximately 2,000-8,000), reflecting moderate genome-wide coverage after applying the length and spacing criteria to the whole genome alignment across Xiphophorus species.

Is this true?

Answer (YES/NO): NO